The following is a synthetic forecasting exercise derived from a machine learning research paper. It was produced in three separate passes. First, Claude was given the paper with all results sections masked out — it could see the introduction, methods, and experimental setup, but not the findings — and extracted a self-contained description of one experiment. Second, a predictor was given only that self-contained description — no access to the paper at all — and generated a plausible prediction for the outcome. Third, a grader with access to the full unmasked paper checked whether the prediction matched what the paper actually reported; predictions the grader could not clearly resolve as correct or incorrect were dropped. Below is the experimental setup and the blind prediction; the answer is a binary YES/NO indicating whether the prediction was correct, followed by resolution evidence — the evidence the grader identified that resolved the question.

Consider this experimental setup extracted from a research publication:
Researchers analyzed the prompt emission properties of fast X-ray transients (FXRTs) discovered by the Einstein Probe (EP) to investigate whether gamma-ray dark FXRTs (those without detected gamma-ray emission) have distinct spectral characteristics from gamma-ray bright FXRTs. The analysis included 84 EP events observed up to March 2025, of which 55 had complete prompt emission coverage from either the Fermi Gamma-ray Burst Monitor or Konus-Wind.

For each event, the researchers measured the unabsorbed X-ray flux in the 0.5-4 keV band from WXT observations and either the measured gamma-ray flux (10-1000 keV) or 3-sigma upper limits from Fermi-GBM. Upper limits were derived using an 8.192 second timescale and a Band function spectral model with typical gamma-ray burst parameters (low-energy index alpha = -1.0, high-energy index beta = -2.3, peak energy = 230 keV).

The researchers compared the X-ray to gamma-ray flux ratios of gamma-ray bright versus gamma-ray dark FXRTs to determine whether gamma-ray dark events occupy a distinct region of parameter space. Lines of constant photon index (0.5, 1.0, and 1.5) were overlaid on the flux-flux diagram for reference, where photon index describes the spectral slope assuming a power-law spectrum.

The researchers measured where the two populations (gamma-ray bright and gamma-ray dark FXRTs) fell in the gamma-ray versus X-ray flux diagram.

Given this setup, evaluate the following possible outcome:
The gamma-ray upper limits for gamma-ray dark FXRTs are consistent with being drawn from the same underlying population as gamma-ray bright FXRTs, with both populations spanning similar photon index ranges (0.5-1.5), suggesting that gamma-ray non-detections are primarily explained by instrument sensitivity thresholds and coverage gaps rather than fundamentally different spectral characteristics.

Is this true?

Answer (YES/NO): NO